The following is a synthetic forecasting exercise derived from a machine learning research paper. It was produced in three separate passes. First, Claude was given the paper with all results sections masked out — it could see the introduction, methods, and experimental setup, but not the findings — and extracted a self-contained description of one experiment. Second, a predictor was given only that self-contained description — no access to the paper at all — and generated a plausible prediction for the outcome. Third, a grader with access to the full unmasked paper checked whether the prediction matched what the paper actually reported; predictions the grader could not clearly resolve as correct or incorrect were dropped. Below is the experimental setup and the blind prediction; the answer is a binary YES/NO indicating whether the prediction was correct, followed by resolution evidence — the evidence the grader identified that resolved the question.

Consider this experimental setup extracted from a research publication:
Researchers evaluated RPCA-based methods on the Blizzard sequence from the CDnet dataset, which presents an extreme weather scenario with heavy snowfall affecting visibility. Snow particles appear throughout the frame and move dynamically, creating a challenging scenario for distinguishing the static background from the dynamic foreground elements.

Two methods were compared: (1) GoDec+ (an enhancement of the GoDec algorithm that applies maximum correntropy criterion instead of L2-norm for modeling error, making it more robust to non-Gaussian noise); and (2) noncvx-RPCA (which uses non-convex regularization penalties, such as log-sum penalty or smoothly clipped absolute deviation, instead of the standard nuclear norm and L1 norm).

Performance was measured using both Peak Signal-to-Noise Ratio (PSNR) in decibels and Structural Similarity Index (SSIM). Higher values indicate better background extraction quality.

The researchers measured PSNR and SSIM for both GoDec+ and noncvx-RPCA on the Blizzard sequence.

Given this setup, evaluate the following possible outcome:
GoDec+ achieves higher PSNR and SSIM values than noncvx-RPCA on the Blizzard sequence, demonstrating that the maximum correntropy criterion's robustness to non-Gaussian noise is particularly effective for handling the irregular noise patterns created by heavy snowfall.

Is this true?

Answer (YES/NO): NO